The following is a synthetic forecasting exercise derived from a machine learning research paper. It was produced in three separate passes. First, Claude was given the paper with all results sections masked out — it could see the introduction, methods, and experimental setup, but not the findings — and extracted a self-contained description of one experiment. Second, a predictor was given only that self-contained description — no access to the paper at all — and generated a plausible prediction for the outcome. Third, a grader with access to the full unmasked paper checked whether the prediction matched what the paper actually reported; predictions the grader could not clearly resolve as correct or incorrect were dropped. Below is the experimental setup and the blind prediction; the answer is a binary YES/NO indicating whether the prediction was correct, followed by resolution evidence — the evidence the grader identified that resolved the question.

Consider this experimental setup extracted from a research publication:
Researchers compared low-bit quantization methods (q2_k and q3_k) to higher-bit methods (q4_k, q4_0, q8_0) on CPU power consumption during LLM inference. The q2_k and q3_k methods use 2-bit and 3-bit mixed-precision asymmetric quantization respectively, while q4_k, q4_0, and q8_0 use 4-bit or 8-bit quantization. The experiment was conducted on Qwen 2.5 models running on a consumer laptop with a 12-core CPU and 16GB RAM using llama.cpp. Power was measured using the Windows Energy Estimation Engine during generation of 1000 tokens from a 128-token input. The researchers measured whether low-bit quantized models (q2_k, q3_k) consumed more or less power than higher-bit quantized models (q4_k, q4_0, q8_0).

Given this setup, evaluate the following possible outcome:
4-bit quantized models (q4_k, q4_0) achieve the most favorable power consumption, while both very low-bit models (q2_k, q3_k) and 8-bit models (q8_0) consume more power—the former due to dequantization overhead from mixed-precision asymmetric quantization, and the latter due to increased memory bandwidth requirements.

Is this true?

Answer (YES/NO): NO